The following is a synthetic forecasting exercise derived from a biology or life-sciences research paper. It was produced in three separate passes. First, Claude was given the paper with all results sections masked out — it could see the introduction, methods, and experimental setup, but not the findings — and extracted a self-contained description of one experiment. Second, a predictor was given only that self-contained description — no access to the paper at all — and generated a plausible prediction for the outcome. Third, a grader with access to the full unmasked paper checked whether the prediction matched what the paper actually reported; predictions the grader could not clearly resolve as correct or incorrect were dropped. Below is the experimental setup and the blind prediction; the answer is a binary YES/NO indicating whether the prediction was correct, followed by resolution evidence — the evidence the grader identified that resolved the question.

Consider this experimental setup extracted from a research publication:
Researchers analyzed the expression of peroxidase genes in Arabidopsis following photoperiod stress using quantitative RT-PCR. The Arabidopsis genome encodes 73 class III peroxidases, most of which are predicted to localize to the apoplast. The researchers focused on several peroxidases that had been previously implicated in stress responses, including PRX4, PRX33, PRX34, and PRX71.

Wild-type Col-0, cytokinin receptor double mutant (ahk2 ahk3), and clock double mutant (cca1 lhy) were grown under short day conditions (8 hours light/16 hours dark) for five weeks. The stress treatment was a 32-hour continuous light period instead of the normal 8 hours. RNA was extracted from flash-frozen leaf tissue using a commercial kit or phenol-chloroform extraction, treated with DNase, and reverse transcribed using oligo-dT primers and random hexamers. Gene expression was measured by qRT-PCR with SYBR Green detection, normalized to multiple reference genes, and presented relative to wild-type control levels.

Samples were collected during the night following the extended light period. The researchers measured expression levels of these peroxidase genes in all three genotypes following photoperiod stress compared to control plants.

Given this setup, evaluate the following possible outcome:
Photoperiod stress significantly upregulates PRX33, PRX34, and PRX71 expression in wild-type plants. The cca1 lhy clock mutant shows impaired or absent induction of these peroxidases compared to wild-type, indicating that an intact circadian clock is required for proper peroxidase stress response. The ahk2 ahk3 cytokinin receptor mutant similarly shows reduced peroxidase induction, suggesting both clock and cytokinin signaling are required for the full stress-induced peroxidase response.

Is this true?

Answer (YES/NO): NO